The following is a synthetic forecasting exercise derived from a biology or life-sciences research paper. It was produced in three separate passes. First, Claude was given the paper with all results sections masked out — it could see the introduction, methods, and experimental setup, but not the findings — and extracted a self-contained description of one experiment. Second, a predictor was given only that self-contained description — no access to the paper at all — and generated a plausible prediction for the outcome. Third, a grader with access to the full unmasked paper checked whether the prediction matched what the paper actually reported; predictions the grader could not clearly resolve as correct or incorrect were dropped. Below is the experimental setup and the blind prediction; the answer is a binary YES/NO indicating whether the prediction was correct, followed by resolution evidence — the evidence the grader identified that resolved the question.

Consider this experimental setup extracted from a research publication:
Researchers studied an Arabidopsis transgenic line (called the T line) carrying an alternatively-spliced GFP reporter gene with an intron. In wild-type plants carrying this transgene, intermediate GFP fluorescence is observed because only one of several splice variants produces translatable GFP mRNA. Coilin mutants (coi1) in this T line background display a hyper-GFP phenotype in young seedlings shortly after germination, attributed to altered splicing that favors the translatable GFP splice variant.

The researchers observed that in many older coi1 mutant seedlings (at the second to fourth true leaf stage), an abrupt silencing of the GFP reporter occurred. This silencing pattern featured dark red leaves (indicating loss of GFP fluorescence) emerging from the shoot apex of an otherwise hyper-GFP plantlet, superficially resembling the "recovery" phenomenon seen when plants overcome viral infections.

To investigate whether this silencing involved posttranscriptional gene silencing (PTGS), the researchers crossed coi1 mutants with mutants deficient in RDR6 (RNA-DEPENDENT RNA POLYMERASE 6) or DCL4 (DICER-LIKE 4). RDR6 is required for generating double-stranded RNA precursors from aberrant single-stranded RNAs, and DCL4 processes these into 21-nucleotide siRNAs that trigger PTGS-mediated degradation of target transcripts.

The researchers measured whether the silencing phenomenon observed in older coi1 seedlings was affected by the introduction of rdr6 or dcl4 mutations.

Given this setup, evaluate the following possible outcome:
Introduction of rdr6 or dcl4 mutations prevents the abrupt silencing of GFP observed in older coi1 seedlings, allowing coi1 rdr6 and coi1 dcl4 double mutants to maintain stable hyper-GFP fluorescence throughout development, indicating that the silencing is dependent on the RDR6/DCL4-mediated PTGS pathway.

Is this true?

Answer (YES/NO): NO